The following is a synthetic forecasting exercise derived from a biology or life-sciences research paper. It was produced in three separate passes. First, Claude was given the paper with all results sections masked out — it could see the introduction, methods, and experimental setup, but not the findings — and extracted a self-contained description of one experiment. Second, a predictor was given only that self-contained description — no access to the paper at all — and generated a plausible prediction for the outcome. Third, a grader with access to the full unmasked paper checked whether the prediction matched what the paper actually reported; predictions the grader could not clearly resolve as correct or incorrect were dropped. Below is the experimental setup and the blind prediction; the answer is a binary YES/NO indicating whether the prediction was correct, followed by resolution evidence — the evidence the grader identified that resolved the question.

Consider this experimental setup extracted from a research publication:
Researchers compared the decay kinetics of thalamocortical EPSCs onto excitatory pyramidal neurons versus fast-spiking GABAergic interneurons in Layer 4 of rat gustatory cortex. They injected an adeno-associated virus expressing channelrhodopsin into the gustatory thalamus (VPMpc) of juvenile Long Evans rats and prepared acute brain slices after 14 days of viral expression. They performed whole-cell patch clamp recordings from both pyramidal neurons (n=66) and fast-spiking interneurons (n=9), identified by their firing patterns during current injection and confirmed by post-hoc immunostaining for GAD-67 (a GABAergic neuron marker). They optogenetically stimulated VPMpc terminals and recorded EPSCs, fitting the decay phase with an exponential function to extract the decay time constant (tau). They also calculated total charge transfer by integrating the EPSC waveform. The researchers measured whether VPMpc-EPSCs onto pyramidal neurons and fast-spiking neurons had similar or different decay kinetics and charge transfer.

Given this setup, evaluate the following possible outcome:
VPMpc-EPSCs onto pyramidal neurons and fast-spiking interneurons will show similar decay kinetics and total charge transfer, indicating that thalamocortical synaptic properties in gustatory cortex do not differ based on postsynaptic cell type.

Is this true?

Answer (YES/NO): NO